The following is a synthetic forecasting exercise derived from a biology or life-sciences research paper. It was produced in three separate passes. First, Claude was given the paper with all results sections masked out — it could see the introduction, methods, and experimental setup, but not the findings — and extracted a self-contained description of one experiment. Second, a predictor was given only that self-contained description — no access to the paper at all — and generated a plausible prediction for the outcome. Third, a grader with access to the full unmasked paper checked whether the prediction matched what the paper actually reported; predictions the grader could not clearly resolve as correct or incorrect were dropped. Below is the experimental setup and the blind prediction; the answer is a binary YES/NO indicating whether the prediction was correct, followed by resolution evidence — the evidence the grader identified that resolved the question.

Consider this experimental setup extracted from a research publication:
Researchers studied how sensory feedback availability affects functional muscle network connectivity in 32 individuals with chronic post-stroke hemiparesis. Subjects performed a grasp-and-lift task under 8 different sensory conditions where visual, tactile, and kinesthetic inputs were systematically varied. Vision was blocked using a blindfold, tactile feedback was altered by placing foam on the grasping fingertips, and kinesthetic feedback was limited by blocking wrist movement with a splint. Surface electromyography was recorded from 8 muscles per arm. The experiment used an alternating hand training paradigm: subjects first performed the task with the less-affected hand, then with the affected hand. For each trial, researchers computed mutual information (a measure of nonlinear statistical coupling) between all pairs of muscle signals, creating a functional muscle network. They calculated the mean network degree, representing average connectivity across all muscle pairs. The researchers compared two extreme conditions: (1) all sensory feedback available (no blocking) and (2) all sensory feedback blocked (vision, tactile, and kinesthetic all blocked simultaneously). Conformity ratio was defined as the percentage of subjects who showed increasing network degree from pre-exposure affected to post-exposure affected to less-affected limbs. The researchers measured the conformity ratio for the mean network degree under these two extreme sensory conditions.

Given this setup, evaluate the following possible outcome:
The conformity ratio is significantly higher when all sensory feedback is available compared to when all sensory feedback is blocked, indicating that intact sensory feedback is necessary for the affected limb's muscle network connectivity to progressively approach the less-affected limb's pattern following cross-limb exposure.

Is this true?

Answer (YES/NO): NO